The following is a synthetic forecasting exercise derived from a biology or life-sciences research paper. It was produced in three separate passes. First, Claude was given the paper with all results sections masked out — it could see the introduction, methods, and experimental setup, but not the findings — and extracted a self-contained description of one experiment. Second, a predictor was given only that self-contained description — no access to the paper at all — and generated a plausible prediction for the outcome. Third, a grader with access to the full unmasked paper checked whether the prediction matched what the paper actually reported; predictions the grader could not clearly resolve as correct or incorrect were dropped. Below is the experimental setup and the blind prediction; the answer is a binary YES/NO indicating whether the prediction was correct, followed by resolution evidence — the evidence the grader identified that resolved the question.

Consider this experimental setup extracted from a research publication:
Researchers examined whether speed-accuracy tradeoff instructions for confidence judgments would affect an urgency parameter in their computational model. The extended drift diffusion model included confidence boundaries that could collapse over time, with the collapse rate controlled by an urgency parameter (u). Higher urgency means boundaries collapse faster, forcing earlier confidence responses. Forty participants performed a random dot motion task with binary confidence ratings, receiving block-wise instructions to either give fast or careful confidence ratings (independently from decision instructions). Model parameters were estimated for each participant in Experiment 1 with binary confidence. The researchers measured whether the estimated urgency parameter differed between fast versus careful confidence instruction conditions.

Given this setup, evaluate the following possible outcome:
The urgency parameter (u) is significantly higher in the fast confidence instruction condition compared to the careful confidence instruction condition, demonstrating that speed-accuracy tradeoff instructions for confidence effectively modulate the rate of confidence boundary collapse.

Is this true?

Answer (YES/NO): NO